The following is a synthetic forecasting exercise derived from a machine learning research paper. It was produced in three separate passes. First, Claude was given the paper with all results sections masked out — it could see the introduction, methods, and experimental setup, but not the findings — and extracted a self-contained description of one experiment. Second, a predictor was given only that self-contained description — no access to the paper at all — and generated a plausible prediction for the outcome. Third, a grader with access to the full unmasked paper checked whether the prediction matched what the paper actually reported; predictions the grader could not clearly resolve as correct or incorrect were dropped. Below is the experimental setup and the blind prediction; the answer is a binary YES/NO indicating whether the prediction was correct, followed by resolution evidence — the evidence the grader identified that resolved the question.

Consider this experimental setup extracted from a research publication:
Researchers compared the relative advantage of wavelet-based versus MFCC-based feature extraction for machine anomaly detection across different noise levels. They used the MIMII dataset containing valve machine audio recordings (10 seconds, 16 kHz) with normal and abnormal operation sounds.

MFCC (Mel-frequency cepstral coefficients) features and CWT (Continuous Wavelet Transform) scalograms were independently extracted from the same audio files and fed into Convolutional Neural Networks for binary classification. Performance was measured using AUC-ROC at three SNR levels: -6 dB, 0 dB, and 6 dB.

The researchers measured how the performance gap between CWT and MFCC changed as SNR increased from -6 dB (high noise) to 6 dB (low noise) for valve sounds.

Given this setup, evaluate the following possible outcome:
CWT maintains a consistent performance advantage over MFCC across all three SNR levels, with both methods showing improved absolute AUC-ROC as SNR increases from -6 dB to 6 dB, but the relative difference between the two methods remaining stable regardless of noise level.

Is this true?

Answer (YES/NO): NO